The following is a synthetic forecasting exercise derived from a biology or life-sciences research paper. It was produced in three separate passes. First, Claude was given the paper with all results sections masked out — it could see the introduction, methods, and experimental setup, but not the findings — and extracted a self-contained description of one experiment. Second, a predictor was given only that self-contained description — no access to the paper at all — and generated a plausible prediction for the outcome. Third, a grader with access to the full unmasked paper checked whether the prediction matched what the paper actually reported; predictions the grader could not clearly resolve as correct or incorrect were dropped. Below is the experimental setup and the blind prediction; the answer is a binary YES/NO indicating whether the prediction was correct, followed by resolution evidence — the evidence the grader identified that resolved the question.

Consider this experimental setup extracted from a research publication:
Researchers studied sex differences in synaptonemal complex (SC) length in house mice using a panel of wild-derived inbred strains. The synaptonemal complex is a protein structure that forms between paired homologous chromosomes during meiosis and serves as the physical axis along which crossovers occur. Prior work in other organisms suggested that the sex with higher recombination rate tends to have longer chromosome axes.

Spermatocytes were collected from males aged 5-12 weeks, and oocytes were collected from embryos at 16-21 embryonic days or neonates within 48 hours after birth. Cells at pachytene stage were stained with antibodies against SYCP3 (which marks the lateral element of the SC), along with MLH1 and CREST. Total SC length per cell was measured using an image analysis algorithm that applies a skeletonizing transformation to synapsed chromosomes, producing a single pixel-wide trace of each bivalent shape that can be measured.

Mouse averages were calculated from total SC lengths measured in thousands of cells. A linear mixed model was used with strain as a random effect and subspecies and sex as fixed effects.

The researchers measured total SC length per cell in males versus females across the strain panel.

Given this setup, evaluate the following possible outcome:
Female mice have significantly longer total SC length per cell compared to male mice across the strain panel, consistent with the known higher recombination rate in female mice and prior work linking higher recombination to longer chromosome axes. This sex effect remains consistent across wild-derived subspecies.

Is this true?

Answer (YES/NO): NO